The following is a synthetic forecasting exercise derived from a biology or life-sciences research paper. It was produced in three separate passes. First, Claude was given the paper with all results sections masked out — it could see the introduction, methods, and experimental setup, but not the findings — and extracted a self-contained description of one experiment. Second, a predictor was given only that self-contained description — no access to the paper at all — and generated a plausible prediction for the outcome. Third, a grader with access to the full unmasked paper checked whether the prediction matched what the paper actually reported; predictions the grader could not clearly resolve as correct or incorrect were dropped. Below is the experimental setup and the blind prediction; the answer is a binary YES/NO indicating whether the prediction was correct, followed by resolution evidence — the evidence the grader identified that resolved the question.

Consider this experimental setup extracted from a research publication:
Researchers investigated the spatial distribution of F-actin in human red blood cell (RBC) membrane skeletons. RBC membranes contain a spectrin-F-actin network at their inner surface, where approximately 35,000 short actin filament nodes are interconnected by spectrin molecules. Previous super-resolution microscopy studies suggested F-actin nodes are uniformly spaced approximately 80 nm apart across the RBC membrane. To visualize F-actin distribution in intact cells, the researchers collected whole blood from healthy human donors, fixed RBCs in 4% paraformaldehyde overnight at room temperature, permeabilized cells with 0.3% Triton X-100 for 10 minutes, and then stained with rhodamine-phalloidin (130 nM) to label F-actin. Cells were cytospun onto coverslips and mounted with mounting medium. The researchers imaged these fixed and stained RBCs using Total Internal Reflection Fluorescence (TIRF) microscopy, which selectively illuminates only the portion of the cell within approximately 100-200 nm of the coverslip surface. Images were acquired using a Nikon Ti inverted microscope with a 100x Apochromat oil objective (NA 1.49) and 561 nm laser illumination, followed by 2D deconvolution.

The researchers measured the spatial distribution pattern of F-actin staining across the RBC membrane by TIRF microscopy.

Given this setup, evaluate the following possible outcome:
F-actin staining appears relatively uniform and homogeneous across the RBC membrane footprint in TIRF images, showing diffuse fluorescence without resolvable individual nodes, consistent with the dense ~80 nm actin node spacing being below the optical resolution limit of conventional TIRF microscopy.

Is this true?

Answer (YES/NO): NO